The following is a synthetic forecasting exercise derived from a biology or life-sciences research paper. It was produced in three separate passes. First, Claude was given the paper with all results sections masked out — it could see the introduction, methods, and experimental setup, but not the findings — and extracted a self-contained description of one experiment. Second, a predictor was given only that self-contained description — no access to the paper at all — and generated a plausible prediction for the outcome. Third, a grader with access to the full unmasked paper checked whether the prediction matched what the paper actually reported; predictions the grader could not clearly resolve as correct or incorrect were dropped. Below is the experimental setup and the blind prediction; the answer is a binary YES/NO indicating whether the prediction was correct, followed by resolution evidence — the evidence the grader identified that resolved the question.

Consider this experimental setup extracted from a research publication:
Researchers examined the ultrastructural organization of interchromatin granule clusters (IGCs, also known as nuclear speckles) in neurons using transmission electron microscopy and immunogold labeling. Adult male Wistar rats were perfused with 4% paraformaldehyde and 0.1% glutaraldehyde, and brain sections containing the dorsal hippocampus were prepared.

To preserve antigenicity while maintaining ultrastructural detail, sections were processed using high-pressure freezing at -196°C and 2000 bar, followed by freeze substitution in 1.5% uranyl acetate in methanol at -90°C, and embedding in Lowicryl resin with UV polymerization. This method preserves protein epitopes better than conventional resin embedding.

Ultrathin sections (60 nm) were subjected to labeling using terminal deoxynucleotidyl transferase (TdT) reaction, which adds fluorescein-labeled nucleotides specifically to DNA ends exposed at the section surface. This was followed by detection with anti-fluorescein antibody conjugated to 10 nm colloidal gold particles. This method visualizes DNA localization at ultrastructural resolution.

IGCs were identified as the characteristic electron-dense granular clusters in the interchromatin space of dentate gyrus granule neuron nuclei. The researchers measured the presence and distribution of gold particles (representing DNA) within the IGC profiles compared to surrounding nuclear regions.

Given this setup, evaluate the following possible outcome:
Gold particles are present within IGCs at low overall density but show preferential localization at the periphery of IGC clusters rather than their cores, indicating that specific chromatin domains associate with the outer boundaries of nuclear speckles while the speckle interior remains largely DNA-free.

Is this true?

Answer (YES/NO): YES